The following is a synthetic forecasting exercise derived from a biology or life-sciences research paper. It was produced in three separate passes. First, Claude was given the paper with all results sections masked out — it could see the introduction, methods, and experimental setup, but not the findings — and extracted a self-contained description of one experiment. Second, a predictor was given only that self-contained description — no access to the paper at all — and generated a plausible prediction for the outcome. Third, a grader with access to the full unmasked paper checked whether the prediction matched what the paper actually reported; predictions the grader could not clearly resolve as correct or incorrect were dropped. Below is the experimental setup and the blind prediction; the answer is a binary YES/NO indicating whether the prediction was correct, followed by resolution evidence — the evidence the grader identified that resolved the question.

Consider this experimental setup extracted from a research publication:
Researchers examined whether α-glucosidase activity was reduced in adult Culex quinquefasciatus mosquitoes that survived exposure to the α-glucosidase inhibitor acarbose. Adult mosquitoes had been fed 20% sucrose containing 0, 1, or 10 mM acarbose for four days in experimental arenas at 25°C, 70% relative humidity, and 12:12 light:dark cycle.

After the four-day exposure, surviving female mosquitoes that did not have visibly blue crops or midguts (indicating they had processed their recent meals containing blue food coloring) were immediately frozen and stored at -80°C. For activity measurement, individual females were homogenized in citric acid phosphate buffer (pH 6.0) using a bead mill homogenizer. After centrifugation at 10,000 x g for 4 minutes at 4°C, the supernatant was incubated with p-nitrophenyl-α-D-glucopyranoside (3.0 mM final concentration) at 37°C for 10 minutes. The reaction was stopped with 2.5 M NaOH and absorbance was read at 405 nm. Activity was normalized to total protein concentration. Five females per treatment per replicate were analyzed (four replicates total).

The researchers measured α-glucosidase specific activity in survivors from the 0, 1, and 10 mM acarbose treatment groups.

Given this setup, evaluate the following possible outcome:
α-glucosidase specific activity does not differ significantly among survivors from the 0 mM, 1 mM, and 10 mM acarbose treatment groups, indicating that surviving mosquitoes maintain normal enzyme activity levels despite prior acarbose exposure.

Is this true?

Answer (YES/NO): NO